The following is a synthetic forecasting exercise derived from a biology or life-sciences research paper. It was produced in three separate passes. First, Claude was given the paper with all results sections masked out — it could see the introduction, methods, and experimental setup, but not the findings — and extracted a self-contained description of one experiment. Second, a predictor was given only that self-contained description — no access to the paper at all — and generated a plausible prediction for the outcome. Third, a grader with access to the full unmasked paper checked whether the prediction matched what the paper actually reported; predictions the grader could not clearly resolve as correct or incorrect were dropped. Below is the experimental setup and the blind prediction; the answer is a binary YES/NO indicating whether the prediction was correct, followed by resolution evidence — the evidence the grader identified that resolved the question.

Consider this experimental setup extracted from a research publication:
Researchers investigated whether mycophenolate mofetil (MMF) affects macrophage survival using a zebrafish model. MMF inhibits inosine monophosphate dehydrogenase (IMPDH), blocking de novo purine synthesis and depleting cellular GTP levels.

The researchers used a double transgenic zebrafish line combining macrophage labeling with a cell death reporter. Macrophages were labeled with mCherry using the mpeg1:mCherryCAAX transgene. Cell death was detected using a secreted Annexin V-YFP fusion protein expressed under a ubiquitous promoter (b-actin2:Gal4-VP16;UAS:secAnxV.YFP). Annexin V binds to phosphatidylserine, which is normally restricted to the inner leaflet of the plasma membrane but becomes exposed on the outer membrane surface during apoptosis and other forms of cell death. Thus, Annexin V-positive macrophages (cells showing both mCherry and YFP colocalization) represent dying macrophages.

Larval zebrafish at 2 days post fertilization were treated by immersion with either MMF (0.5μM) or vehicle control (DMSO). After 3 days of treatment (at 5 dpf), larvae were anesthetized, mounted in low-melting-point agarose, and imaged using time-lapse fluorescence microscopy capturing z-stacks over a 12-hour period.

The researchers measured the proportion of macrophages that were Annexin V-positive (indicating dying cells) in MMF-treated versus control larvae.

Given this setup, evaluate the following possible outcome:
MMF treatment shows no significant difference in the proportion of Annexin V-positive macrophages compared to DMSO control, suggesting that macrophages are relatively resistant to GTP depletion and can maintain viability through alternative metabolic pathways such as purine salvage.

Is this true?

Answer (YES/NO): NO